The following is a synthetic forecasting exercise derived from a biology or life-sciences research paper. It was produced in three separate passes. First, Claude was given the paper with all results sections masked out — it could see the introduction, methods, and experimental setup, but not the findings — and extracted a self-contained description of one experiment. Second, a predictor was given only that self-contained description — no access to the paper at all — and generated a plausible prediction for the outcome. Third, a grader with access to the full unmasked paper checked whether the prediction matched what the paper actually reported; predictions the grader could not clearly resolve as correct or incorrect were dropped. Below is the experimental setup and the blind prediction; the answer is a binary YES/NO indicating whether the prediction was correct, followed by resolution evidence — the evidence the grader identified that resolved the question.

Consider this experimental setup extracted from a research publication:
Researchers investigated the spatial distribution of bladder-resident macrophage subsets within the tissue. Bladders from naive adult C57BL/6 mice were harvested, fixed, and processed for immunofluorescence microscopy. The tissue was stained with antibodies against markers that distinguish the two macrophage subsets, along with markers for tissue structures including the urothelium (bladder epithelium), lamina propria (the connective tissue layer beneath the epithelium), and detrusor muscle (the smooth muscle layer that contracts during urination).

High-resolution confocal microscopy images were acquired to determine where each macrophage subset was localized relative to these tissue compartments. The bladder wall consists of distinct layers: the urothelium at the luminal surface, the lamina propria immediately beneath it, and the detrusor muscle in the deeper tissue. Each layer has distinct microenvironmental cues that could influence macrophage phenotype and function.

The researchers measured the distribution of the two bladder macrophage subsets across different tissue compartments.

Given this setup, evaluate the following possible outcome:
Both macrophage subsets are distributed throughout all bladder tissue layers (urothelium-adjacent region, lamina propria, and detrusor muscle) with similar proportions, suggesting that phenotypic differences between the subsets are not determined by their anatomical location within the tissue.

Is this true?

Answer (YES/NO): NO